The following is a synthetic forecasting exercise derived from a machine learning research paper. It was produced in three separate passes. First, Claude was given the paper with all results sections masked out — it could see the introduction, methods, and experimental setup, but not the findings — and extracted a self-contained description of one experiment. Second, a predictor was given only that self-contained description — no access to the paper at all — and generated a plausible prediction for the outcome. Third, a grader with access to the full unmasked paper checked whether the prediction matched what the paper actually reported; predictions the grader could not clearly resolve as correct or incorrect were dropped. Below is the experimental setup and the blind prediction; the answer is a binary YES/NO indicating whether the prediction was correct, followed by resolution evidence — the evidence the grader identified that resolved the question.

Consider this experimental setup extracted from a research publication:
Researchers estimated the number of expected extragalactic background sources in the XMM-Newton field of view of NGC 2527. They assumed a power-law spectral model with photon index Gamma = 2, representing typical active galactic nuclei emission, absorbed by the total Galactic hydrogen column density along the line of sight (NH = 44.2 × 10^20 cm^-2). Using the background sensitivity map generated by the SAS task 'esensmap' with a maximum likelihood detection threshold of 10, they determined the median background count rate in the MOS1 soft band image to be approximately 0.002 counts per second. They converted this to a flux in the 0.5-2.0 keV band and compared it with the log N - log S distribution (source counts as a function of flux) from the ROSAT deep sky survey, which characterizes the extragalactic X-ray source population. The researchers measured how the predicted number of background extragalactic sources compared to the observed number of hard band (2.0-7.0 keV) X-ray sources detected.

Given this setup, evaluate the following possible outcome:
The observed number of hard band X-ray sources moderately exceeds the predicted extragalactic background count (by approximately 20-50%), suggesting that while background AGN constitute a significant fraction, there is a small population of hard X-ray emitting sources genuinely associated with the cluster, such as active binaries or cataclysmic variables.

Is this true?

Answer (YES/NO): NO